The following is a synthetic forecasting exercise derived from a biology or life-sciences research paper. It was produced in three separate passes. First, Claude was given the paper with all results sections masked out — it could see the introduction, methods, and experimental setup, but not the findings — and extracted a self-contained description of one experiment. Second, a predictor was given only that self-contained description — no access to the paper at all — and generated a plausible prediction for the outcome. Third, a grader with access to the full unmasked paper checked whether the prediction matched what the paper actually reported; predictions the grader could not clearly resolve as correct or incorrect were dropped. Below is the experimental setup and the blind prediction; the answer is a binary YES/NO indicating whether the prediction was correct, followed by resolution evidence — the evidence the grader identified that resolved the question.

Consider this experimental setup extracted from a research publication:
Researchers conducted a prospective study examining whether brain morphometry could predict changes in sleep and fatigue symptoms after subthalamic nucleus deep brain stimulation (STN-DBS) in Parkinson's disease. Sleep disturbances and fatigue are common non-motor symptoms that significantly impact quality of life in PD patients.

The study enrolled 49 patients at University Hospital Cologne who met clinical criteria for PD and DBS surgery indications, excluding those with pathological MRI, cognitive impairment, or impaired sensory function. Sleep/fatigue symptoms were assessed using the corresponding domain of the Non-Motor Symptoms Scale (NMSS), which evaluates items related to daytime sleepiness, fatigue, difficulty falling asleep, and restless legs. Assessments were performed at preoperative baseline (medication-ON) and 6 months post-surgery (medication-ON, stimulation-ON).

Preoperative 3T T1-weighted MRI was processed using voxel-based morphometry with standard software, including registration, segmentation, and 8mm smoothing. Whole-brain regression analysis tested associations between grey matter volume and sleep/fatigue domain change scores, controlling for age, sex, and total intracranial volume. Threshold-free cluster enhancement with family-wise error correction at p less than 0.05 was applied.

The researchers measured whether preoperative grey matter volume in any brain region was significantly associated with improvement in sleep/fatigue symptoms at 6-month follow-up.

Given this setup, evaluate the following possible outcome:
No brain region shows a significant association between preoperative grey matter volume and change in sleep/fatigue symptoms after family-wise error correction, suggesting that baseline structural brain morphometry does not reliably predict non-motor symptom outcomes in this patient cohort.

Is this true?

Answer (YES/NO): YES